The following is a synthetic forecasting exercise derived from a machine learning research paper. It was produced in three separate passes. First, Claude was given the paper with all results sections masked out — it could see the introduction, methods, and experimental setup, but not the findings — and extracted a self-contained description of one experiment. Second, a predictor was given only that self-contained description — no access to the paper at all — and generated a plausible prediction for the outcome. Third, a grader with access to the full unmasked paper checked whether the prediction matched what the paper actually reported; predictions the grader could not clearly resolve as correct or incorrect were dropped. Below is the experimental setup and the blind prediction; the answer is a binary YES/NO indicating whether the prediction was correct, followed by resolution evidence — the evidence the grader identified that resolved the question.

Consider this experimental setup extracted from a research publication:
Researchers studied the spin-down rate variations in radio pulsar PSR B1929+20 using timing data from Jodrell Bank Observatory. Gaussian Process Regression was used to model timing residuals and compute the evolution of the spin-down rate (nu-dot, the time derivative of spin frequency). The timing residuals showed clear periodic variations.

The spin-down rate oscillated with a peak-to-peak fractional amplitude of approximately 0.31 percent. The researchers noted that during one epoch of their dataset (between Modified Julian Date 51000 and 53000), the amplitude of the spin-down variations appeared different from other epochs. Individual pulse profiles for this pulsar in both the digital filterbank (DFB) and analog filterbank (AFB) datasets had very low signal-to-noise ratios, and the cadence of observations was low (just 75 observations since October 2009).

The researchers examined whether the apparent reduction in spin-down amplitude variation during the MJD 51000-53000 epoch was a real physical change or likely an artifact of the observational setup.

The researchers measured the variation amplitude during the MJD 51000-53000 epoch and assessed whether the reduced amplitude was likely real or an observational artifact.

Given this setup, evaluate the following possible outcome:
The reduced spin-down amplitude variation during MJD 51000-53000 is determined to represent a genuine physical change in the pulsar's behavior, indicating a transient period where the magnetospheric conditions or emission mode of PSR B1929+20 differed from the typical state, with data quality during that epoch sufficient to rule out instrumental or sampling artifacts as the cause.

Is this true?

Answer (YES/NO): NO